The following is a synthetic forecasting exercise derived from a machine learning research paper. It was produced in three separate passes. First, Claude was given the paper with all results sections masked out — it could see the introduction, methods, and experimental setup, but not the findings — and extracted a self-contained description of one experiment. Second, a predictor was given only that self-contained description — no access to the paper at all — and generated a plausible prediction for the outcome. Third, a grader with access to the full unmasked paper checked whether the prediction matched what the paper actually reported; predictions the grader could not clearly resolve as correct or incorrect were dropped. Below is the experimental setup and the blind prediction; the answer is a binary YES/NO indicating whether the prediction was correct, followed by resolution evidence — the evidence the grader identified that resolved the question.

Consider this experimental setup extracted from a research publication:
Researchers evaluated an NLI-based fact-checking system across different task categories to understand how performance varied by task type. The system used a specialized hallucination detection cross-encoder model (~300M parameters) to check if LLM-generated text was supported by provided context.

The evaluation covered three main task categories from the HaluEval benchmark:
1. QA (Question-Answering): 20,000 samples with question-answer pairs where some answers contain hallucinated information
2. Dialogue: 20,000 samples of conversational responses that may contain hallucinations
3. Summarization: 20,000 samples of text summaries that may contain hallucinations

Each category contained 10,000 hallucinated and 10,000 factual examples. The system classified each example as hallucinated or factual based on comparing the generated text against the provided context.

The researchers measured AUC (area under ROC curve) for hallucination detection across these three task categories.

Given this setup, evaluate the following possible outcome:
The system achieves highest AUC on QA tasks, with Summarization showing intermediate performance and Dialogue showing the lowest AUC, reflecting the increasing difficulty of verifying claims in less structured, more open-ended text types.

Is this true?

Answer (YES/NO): NO